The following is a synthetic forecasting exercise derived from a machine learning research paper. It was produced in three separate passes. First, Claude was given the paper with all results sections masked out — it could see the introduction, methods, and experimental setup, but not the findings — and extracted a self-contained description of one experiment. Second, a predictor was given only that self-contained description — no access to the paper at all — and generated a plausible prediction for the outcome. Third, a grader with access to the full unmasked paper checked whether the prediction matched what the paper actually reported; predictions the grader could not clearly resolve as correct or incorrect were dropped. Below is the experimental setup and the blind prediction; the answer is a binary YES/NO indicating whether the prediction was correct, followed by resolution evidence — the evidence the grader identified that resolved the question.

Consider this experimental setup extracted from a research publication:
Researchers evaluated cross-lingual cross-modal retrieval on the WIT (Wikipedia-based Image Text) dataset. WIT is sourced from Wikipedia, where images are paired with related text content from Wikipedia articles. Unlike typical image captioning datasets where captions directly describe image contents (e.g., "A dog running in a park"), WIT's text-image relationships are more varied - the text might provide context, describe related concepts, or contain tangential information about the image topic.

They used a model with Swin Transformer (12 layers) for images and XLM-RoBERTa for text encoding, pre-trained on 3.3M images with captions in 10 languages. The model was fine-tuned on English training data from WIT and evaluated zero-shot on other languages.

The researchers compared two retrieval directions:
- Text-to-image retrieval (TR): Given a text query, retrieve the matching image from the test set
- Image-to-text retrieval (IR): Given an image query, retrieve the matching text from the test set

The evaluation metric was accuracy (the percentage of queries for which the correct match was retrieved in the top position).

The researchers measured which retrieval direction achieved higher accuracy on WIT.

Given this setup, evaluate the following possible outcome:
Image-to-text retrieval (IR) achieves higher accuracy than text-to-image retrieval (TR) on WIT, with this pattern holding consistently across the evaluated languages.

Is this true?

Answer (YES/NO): YES